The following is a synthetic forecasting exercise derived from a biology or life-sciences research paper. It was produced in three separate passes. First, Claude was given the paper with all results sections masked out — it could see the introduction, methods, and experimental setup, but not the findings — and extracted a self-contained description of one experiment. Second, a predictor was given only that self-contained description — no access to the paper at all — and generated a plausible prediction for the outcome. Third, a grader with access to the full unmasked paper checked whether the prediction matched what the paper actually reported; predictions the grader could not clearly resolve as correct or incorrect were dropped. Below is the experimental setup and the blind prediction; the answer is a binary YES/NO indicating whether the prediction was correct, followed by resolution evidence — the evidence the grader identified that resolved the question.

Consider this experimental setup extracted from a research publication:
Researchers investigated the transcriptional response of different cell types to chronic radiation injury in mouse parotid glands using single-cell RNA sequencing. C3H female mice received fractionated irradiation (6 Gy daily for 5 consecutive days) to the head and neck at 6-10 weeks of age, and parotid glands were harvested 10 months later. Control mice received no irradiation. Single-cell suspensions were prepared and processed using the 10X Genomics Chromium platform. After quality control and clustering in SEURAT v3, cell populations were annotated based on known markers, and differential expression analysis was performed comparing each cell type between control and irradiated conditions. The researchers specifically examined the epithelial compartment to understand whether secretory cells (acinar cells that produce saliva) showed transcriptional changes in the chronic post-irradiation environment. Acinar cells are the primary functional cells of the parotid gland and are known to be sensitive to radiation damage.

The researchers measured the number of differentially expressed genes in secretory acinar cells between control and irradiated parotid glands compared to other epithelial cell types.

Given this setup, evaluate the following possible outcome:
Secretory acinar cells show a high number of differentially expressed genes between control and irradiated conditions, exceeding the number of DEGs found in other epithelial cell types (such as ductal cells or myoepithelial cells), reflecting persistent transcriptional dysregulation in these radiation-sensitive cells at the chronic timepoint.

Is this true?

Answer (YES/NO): YES